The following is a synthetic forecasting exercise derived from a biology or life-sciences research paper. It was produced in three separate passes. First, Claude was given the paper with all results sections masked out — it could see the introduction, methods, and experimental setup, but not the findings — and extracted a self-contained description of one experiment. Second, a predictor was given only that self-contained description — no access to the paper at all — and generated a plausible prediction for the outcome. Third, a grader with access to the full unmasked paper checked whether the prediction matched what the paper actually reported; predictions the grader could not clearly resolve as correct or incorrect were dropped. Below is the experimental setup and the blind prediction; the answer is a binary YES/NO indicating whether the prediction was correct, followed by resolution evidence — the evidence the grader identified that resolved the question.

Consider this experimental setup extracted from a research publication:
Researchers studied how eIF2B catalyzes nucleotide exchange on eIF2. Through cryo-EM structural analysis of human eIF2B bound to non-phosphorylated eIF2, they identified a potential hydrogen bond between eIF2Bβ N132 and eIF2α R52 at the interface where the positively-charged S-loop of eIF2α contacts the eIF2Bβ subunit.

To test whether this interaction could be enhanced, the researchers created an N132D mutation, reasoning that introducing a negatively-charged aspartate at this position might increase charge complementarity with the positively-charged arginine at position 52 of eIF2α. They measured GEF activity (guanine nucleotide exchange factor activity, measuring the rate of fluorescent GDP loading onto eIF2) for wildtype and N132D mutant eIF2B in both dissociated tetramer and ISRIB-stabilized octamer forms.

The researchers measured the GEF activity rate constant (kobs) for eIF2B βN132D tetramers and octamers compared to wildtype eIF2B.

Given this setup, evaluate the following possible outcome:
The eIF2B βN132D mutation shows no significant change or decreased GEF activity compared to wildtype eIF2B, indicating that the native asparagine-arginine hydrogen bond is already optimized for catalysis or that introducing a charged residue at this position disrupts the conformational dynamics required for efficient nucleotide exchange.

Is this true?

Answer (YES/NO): NO